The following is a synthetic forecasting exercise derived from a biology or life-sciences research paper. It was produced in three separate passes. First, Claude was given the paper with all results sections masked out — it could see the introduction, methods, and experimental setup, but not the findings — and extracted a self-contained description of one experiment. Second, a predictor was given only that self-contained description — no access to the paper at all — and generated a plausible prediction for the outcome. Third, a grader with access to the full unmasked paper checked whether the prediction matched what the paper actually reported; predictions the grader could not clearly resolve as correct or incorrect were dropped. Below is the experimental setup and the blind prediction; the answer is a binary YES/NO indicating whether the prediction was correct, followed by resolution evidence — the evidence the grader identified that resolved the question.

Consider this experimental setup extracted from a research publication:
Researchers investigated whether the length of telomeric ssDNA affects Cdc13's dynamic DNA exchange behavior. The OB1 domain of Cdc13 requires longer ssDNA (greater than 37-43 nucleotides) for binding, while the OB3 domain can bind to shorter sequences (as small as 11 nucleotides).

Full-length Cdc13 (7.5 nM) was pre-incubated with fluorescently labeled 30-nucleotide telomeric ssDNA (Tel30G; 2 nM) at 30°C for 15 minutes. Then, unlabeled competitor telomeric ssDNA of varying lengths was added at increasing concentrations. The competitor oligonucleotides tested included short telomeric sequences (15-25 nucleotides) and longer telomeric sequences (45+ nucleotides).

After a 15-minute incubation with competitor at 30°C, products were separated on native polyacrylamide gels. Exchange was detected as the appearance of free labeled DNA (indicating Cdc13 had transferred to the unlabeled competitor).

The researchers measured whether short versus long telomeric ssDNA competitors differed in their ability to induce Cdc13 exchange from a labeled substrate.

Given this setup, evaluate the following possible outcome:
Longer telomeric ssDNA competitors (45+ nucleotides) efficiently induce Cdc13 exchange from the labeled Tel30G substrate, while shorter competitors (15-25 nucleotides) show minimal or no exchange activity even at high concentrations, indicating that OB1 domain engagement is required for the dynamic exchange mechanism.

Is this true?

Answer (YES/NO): NO